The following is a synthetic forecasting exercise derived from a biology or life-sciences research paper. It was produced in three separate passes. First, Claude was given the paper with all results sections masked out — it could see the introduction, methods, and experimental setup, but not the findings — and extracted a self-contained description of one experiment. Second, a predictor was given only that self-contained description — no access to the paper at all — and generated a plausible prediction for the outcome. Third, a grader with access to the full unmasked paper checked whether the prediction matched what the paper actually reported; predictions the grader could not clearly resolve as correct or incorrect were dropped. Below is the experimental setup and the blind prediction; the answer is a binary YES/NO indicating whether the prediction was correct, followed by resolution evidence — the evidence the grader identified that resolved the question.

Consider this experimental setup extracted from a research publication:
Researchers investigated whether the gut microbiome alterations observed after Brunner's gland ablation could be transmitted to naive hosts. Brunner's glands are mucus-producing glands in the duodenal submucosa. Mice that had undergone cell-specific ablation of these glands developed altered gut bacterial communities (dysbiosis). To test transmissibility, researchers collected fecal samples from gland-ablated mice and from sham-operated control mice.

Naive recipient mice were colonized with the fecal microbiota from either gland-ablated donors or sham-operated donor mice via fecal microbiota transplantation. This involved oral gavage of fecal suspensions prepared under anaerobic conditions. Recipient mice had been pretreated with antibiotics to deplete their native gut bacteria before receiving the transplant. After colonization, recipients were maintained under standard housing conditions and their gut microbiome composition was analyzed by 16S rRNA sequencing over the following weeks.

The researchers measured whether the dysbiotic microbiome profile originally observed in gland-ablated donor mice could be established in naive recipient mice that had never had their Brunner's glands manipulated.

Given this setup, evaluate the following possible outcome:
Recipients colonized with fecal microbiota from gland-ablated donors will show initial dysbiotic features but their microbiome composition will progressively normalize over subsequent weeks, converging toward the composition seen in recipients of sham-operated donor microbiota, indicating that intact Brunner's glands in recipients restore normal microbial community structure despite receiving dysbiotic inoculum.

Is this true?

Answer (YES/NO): NO